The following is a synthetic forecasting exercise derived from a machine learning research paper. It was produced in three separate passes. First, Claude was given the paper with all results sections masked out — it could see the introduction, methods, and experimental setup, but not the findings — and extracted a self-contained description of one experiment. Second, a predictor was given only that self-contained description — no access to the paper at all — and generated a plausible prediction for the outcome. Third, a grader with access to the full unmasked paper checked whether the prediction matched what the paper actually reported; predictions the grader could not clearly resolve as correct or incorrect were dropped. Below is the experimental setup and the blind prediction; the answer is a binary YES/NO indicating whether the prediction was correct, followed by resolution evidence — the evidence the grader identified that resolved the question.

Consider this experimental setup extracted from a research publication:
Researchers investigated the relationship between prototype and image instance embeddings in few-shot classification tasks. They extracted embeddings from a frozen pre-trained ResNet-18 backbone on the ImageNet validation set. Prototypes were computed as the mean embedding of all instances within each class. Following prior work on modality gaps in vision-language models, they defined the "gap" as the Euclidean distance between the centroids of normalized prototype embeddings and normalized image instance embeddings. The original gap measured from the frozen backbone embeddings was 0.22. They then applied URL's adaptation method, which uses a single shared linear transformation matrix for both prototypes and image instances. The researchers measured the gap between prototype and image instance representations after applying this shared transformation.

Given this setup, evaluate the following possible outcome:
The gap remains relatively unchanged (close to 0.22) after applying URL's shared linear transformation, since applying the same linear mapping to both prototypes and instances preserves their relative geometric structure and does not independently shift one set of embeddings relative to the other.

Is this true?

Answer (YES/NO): NO